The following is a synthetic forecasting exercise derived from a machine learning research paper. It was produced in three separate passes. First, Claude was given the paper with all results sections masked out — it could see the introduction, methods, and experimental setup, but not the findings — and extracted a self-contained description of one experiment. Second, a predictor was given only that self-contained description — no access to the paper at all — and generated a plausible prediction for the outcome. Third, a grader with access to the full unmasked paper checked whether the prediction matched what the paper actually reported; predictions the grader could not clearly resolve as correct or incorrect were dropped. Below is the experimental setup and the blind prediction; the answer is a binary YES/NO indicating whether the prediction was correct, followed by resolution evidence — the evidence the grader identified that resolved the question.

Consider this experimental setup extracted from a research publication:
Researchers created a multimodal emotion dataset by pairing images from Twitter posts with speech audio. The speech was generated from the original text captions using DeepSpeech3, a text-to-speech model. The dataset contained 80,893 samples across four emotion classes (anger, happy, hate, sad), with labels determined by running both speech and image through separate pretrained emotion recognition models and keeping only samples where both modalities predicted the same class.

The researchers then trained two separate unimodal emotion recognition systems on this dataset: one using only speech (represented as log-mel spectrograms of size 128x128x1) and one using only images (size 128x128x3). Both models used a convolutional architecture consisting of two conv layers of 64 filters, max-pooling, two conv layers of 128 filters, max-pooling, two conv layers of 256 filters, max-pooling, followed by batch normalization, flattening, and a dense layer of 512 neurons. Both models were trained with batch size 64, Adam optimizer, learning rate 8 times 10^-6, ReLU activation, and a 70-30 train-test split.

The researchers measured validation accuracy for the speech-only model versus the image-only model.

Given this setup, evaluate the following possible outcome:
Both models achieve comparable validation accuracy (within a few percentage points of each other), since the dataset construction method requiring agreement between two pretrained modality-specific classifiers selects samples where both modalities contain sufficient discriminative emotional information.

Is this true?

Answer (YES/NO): NO